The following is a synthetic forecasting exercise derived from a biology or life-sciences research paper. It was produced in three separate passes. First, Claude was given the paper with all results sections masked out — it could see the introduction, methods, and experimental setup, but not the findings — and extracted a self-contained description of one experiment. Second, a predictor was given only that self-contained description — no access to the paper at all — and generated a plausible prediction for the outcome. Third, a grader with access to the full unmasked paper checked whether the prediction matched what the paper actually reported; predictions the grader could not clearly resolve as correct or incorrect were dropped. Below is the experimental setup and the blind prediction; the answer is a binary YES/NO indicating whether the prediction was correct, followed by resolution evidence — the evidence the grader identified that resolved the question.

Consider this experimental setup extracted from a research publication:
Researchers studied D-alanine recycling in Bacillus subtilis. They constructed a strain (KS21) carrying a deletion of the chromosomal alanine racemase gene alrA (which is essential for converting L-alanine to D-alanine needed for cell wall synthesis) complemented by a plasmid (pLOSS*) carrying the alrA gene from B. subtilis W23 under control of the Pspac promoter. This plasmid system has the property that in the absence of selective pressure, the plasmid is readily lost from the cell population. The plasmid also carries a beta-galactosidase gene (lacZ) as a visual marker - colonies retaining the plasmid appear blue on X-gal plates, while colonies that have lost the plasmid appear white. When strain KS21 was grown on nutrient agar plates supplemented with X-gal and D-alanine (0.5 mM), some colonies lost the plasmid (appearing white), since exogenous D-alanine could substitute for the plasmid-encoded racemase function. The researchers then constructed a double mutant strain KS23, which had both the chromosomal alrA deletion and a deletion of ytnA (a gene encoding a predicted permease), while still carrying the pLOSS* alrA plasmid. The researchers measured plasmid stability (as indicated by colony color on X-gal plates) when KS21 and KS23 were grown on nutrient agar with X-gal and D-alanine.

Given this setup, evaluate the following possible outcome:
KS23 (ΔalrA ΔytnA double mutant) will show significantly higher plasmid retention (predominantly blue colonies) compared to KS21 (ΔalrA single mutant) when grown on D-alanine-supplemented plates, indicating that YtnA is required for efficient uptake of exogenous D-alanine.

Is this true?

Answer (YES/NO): YES